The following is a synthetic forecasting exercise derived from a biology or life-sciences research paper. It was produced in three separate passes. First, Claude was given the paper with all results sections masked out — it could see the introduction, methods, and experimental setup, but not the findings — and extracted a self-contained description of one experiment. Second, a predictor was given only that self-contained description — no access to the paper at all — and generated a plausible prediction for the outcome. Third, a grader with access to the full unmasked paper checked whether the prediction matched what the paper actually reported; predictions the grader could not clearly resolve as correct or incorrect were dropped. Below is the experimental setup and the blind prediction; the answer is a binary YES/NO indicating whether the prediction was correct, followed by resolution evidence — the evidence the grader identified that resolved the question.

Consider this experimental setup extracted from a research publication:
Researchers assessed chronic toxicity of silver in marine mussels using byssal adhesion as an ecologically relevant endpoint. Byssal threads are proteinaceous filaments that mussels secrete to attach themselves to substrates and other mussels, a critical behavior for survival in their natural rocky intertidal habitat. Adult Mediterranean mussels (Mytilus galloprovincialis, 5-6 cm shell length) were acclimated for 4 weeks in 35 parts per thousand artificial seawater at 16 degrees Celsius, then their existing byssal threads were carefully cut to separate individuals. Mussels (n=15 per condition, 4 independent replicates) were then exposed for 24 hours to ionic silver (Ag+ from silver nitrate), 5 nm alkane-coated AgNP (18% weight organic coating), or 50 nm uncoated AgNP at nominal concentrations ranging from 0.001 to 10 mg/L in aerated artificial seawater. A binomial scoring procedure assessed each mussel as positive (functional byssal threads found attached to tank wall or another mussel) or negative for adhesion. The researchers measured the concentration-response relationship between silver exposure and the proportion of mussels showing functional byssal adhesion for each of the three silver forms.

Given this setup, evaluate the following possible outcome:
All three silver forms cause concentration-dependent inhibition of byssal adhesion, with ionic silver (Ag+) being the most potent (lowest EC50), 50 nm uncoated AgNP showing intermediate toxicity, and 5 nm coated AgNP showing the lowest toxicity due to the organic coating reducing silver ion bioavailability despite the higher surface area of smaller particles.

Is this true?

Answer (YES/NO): YES